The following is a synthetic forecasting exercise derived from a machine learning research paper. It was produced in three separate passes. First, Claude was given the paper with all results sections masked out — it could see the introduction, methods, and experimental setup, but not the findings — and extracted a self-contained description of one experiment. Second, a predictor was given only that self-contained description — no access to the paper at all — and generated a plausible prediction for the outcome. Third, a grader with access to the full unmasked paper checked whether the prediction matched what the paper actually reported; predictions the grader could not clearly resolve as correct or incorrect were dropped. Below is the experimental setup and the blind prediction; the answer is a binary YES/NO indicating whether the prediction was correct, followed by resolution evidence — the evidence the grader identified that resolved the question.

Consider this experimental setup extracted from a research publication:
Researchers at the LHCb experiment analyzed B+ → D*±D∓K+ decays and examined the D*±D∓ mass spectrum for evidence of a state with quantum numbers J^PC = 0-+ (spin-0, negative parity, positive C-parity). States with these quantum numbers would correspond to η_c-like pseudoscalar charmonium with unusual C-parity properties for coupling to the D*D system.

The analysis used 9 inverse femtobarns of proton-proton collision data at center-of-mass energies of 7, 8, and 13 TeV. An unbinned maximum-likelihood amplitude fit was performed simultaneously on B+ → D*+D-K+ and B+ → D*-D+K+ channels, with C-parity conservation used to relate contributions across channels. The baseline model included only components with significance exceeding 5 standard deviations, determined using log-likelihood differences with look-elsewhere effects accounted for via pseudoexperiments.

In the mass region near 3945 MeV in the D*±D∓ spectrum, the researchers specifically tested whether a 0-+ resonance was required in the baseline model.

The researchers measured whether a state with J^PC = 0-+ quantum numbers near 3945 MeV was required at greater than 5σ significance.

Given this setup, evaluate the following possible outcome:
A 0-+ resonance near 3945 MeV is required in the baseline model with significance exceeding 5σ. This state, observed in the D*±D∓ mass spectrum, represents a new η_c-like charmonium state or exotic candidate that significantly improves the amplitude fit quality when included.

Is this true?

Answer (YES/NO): YES